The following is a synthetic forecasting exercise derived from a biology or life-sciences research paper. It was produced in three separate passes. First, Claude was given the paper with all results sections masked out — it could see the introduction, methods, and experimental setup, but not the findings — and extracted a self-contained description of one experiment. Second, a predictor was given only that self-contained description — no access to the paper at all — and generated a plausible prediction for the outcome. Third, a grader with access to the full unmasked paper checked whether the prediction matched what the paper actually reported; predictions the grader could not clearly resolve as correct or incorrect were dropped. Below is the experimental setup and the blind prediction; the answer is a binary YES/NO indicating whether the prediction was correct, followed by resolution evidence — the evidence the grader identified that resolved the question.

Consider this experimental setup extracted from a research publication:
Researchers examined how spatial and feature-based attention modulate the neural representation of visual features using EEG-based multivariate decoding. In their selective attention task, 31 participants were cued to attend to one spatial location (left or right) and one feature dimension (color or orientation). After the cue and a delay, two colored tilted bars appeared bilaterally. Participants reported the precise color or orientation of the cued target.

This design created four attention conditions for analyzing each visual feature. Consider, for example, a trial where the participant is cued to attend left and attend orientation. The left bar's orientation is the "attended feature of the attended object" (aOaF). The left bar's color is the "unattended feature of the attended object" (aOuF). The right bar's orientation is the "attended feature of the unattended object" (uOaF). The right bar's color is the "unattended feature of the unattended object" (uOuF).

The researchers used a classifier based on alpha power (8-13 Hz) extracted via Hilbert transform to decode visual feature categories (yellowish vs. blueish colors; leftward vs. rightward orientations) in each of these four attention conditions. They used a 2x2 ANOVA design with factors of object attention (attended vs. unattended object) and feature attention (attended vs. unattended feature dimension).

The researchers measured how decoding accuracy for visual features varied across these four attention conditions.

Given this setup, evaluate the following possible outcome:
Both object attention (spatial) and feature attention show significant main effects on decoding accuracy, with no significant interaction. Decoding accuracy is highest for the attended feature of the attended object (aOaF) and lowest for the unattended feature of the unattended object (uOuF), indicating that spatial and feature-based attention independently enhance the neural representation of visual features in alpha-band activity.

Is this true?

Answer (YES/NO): NO